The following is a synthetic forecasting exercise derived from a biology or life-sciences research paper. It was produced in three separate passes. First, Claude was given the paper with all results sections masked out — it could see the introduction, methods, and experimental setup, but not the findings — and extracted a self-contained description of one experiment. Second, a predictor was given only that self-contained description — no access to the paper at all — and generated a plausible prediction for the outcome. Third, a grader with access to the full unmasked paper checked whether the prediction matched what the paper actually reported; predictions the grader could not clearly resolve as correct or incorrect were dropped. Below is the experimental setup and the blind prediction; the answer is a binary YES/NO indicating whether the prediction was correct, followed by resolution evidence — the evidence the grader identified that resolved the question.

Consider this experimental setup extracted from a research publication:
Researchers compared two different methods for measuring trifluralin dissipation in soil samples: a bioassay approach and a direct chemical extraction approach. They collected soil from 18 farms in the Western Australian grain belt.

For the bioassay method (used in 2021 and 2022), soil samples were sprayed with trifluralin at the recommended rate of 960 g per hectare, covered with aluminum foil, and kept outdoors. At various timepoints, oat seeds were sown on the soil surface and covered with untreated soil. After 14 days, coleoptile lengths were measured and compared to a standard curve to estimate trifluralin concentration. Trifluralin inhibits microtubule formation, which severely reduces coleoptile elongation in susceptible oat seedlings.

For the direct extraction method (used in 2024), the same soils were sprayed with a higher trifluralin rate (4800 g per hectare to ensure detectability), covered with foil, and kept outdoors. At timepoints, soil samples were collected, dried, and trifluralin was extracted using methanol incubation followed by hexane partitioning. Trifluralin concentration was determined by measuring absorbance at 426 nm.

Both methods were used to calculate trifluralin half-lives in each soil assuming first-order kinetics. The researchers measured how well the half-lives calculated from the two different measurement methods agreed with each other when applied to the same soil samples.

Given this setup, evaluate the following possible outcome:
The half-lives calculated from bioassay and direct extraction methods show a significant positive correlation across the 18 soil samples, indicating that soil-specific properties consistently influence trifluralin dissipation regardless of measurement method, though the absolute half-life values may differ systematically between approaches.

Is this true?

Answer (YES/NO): NO